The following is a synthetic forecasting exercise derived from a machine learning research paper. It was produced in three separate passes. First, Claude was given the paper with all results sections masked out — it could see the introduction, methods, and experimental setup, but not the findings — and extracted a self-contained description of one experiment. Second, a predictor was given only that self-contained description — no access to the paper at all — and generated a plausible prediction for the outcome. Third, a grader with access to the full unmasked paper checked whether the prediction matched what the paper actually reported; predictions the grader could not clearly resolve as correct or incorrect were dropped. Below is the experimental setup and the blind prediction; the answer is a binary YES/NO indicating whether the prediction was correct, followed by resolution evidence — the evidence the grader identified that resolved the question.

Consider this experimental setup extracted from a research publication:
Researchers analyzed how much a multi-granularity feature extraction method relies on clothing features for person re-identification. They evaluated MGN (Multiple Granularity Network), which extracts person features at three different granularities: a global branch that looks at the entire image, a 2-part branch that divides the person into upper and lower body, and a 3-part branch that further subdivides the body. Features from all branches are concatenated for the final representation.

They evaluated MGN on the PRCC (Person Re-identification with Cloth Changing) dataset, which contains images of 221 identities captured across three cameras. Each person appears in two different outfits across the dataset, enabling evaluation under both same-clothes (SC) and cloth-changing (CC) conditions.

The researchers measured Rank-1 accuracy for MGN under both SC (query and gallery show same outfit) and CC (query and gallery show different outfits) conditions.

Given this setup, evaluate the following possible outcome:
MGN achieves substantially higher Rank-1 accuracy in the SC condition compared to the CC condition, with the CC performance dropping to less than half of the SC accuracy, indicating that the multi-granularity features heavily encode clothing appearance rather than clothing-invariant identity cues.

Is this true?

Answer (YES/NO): NO